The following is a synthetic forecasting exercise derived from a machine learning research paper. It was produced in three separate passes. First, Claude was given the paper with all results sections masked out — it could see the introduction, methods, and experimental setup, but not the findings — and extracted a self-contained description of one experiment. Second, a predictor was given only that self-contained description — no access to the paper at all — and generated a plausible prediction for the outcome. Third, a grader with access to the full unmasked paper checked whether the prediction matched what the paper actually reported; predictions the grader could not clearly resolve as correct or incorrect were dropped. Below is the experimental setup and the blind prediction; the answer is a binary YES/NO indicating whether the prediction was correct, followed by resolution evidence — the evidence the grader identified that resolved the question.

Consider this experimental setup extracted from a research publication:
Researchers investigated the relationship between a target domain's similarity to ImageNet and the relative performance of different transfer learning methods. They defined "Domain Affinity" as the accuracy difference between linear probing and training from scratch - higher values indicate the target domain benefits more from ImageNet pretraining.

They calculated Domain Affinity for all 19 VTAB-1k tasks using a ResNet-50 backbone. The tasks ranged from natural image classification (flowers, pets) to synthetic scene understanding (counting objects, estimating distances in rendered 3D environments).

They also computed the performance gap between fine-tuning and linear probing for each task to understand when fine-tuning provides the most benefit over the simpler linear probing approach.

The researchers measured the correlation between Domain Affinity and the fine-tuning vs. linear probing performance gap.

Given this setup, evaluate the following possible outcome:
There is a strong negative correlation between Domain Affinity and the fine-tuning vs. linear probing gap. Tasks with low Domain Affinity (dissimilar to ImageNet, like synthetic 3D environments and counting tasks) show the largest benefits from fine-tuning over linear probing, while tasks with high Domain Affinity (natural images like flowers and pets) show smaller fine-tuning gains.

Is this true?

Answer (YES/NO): YES